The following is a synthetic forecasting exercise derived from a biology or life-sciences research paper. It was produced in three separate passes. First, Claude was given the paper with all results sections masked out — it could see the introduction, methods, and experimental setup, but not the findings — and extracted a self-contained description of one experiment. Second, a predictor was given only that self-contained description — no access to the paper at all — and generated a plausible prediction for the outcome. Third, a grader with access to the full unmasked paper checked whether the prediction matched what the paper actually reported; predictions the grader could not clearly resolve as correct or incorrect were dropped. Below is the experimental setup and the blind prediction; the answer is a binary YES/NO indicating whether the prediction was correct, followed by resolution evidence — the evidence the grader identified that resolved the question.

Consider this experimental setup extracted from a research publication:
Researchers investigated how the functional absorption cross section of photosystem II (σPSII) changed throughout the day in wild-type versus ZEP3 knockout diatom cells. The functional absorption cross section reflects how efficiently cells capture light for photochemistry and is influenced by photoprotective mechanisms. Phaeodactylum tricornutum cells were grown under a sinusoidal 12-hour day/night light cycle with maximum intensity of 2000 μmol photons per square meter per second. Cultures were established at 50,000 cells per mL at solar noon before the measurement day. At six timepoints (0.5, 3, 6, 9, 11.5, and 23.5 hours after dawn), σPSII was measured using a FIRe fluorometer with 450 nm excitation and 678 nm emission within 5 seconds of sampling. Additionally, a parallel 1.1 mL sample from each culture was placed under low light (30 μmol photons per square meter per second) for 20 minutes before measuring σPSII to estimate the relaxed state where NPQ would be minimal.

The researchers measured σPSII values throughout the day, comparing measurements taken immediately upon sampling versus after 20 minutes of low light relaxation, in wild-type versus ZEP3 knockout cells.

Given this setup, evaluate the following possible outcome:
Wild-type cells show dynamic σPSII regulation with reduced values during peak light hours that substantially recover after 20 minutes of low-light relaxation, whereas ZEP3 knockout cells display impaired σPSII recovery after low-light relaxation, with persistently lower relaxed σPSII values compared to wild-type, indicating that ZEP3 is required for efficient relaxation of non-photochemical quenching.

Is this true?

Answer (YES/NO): YES